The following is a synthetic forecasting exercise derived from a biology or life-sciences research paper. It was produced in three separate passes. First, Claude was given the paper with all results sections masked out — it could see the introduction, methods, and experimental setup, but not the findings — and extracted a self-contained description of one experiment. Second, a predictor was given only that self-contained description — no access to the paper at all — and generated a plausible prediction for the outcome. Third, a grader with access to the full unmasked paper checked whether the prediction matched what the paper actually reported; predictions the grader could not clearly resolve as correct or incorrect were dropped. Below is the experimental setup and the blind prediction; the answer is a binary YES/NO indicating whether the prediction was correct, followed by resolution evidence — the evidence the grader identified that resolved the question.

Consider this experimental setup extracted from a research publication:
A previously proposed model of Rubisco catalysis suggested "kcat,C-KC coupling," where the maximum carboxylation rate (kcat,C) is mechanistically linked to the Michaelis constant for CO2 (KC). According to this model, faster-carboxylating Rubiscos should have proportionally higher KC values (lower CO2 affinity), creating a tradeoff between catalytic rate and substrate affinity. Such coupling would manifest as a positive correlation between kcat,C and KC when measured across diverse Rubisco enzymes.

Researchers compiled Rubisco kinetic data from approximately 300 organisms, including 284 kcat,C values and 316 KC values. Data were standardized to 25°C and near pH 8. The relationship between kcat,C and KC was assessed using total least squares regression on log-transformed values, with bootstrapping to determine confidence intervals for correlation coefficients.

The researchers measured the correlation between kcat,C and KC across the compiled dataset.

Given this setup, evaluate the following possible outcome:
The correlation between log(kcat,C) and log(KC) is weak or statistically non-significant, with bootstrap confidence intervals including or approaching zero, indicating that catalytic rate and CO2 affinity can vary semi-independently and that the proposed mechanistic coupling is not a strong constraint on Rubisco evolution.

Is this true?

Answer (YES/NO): NO